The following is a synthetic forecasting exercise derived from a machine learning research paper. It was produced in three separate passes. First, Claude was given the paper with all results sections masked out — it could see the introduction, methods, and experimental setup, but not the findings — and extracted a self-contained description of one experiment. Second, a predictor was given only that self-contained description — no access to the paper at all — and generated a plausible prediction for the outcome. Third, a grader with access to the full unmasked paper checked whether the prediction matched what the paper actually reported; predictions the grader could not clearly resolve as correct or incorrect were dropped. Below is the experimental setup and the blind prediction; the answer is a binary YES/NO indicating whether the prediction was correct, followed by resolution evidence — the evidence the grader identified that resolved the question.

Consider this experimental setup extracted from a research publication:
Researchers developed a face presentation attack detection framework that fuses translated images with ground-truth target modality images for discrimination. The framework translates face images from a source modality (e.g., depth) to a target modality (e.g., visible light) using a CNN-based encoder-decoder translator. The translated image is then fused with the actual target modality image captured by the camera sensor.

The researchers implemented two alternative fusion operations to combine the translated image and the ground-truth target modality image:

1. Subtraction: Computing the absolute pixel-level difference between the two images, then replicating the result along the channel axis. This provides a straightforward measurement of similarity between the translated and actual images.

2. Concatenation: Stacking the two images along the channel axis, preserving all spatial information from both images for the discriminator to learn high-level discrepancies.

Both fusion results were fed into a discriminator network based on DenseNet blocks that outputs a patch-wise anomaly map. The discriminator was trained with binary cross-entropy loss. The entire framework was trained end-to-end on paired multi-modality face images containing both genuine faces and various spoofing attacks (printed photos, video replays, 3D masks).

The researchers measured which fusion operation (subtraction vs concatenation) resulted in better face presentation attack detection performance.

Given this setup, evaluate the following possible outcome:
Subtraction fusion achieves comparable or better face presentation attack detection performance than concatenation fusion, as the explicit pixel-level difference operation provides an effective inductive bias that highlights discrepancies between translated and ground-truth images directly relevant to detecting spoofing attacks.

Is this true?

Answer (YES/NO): NO